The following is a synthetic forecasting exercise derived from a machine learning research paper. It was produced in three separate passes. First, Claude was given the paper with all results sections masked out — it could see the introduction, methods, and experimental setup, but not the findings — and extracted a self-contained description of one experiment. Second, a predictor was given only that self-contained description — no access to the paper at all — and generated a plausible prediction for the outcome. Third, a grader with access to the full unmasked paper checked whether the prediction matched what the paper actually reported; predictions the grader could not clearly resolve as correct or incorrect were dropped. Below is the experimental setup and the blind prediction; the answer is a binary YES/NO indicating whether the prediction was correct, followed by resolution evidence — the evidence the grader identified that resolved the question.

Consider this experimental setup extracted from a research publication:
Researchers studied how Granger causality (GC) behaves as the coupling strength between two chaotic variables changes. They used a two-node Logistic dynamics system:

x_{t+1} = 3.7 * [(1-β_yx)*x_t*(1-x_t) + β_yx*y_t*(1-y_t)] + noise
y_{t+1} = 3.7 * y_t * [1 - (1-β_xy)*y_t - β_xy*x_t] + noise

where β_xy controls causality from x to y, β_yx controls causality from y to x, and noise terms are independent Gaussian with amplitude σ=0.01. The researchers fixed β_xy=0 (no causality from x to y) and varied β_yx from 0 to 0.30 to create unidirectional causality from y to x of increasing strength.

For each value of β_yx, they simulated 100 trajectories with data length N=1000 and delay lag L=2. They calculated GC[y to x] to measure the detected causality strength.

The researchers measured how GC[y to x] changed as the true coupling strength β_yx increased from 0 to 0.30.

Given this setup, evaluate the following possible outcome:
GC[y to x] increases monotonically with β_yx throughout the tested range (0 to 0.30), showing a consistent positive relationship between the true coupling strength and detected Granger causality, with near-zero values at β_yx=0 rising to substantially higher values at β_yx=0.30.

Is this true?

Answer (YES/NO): NO